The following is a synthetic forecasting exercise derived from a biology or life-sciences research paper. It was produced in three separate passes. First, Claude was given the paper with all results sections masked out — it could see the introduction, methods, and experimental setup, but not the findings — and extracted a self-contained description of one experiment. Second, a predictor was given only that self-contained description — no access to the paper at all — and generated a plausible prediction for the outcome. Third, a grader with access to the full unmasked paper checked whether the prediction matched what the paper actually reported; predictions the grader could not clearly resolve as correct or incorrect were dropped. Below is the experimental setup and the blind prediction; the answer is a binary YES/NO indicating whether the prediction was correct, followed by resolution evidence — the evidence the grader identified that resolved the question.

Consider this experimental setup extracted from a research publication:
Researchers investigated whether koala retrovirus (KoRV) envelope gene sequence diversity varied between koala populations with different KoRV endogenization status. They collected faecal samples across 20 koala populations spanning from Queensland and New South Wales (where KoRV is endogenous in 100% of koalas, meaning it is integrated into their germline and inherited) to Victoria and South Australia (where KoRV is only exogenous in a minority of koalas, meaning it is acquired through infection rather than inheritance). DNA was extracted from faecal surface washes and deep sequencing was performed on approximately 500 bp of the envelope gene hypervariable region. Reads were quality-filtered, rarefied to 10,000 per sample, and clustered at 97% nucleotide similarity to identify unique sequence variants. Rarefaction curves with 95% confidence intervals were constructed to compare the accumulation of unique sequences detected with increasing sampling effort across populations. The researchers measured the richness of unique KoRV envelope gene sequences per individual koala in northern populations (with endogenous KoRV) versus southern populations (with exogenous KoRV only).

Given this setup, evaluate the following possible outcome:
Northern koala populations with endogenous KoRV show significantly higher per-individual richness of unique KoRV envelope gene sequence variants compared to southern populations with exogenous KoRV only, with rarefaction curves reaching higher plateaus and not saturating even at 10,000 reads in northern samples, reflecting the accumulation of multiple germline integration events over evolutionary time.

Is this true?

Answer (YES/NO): NO